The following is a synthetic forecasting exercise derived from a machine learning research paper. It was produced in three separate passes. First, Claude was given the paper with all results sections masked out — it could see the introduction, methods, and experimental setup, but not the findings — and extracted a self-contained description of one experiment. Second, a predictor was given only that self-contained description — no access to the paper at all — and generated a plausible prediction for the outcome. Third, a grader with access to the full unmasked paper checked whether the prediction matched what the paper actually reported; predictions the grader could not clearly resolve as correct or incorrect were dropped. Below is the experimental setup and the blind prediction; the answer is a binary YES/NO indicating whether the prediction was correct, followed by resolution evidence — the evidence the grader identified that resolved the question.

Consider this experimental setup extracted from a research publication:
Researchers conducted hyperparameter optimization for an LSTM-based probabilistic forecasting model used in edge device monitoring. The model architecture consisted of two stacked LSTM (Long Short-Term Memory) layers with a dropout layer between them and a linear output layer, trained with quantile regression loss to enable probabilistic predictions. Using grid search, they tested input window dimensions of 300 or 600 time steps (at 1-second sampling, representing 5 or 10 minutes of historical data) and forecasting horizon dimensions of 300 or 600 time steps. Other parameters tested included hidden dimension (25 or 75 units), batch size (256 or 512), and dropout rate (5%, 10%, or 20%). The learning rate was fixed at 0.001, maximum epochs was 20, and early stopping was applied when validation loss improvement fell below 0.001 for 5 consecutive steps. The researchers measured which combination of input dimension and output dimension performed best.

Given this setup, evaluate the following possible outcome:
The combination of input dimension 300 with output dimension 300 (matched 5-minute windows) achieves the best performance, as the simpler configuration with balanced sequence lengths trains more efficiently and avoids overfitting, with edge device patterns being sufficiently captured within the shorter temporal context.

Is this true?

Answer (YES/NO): YES